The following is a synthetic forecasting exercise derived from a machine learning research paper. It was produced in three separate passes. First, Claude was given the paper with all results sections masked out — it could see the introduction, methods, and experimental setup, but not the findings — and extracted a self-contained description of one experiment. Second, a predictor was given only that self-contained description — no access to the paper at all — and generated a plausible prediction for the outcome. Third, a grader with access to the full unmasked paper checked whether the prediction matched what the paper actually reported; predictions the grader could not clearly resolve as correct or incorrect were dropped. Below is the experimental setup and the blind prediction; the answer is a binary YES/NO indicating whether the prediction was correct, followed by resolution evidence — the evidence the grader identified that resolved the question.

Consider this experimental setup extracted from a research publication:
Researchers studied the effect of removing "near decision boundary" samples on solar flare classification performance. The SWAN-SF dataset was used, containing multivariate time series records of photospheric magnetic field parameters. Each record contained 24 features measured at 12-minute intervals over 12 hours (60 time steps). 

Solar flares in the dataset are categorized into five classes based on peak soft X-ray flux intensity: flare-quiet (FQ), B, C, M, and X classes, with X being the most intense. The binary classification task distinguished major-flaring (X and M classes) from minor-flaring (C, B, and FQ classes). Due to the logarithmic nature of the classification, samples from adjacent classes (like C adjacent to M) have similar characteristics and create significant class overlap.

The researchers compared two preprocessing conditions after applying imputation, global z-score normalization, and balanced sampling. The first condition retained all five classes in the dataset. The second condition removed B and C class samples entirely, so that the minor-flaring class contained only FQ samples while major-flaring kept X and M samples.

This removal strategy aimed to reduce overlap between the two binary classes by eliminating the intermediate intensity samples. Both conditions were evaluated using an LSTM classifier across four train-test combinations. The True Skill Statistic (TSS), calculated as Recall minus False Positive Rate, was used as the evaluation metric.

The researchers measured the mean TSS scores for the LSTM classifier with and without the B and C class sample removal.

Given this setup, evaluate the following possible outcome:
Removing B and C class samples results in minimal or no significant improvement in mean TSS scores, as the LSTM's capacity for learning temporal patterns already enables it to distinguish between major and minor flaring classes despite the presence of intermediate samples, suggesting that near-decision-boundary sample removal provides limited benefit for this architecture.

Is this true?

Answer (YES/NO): NO